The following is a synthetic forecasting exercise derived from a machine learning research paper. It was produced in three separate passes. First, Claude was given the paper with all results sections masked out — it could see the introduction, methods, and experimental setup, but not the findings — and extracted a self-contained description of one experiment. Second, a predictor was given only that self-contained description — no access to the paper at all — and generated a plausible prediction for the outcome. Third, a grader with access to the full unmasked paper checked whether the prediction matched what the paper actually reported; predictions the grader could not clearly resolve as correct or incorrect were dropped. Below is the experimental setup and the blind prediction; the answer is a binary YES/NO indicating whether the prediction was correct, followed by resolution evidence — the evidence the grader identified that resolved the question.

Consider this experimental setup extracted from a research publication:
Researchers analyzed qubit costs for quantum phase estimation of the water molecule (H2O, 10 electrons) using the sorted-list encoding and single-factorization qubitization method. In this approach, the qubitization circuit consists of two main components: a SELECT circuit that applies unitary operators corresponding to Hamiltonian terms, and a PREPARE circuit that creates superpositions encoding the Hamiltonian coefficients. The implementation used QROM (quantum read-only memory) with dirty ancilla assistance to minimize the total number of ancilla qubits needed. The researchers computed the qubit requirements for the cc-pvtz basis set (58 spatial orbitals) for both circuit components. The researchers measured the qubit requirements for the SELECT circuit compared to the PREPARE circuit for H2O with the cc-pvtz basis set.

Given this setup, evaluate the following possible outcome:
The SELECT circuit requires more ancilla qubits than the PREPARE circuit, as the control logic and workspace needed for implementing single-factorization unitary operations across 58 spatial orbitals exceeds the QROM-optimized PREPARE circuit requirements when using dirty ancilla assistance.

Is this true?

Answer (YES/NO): NO